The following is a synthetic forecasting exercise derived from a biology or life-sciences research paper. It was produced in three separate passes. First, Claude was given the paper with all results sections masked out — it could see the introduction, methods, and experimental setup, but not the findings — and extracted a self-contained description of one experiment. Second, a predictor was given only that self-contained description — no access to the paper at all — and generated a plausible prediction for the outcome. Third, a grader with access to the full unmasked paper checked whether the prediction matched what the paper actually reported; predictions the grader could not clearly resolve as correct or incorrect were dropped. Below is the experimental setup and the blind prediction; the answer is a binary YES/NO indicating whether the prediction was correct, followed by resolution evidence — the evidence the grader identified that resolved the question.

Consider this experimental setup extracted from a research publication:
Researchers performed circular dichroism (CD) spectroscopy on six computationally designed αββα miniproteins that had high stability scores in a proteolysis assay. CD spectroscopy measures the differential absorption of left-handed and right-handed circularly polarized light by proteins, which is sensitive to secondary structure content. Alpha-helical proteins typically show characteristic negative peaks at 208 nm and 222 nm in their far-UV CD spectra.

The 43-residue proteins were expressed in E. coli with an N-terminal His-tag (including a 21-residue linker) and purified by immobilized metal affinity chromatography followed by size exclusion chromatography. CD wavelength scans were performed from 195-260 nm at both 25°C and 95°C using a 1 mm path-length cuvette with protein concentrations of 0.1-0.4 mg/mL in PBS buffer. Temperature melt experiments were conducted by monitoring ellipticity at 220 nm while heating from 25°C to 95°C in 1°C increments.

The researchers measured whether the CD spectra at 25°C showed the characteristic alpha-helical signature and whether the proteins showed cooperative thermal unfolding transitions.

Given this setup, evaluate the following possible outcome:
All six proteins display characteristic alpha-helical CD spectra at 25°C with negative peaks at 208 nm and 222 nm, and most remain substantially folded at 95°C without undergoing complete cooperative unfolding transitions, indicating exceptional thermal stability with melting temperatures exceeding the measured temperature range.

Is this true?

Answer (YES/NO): YES